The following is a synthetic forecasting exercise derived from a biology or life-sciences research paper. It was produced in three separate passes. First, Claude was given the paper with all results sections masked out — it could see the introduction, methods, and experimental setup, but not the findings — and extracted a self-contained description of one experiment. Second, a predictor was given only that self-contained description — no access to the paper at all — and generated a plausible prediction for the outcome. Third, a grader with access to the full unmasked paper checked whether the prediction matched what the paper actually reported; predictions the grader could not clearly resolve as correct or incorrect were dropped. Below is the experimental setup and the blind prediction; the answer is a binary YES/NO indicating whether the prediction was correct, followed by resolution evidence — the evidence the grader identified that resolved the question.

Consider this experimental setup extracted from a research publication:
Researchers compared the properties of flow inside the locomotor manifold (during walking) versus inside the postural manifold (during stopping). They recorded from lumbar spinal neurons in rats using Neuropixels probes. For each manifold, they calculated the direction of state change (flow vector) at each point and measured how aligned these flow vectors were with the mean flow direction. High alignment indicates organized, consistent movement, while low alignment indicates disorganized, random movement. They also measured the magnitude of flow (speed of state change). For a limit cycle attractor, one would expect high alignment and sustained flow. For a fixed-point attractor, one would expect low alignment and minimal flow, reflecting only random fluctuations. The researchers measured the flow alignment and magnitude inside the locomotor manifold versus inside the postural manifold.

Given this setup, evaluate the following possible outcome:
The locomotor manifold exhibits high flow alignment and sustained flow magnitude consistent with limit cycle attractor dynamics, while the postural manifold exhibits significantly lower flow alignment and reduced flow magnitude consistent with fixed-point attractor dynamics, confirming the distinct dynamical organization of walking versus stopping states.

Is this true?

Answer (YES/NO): YES